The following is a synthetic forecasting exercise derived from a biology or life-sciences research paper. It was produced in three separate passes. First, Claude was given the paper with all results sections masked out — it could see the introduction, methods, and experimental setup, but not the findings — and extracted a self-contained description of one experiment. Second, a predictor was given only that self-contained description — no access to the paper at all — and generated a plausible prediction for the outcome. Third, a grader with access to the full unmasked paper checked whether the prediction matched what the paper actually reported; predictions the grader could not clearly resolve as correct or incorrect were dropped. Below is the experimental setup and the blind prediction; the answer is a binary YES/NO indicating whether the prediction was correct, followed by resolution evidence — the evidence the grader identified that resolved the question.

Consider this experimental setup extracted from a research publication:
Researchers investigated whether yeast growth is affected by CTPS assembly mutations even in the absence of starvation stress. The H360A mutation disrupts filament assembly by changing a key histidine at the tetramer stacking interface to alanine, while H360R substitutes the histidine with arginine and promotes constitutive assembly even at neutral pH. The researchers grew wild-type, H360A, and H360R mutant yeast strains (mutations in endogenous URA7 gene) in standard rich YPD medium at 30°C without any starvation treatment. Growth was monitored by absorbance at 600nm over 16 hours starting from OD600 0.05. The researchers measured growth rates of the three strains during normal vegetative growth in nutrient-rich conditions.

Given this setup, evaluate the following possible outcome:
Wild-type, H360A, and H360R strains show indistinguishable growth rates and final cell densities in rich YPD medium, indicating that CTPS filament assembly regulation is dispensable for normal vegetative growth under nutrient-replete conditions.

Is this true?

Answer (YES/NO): NO